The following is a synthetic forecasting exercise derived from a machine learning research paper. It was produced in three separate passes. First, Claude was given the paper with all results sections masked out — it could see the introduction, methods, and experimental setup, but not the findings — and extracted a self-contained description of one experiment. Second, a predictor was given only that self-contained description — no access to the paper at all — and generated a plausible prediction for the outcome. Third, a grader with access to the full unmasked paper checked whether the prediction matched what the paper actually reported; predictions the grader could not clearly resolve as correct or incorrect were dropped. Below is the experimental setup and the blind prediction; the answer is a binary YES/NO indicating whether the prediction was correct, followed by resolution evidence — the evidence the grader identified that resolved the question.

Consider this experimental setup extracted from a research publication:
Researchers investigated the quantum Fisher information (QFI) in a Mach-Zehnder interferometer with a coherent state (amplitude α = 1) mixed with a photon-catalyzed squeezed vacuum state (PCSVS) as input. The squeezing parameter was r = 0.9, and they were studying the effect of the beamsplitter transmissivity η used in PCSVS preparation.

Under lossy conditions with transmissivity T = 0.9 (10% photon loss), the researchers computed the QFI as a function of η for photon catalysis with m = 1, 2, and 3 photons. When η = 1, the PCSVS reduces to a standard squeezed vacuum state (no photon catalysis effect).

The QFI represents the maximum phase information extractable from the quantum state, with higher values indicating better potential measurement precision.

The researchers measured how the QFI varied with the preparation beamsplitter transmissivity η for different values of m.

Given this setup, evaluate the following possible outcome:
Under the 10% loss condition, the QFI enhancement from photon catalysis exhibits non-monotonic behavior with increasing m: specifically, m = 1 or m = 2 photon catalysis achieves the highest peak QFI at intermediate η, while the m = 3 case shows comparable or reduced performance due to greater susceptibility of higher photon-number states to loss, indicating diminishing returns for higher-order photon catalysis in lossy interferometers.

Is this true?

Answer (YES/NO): NO